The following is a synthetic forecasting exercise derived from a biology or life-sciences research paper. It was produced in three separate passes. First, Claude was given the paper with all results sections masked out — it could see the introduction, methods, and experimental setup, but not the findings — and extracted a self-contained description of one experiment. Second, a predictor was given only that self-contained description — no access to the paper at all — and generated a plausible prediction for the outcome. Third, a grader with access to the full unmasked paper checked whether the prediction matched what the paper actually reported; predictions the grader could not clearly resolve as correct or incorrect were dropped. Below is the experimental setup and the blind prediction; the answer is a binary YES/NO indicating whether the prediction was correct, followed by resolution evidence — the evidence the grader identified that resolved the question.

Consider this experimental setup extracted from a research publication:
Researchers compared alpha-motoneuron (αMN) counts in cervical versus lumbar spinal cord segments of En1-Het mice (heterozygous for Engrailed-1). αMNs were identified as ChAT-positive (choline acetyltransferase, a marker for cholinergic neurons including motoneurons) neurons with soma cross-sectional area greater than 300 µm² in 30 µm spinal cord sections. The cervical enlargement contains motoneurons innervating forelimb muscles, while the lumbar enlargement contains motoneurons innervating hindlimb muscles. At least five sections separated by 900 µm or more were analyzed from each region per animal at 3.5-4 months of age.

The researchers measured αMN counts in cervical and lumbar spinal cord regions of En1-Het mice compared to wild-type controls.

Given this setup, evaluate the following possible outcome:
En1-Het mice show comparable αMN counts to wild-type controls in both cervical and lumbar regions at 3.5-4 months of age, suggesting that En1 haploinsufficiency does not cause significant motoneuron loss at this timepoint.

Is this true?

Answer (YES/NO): NO